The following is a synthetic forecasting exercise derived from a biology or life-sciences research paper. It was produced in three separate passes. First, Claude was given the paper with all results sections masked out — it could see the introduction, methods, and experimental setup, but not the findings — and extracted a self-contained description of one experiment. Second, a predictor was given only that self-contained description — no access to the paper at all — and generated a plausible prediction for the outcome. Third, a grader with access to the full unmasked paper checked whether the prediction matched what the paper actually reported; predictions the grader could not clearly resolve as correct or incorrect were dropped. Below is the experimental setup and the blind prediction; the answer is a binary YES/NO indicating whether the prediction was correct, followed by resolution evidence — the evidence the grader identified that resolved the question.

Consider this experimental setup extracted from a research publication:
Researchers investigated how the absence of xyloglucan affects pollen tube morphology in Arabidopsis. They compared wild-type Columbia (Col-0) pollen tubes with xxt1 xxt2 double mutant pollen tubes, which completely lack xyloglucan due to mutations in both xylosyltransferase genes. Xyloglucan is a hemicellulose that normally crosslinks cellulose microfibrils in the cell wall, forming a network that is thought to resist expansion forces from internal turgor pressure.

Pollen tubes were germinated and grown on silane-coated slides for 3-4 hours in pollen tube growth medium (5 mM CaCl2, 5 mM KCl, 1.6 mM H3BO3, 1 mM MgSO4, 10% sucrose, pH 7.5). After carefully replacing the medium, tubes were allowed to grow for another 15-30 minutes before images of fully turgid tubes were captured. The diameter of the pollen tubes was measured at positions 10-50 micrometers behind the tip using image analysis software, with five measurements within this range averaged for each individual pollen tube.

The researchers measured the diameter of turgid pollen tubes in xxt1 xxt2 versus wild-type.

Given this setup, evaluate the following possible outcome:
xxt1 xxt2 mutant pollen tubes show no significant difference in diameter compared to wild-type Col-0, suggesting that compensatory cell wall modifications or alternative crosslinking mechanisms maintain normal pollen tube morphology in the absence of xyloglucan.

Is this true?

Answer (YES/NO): YES